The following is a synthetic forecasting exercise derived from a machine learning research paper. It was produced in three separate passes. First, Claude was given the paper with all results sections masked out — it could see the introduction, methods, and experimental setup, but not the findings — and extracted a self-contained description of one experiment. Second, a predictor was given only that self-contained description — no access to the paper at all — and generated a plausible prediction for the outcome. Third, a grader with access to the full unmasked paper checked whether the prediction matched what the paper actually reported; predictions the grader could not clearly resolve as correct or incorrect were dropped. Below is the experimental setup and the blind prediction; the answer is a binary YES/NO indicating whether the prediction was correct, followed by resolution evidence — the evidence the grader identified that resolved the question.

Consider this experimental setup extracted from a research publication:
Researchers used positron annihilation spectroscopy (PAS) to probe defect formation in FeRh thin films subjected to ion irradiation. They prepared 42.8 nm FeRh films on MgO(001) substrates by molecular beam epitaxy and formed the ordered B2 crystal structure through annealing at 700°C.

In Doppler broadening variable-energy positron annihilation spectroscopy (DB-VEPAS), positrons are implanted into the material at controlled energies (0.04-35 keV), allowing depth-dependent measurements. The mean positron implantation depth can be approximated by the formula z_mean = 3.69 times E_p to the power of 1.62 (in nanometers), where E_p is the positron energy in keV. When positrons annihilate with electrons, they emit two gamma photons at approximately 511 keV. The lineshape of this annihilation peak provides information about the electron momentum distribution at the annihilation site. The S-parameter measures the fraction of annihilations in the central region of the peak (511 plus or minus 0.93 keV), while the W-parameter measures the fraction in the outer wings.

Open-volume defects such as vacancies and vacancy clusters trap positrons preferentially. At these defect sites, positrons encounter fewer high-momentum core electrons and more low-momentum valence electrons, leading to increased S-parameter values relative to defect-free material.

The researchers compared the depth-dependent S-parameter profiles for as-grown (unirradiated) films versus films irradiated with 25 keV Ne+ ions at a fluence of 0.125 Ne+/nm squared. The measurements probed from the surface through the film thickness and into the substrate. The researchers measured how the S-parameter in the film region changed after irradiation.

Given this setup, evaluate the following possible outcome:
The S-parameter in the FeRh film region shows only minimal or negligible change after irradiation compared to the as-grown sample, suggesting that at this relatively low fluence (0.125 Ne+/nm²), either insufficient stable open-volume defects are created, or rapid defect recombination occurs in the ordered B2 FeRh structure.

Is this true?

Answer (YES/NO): NO